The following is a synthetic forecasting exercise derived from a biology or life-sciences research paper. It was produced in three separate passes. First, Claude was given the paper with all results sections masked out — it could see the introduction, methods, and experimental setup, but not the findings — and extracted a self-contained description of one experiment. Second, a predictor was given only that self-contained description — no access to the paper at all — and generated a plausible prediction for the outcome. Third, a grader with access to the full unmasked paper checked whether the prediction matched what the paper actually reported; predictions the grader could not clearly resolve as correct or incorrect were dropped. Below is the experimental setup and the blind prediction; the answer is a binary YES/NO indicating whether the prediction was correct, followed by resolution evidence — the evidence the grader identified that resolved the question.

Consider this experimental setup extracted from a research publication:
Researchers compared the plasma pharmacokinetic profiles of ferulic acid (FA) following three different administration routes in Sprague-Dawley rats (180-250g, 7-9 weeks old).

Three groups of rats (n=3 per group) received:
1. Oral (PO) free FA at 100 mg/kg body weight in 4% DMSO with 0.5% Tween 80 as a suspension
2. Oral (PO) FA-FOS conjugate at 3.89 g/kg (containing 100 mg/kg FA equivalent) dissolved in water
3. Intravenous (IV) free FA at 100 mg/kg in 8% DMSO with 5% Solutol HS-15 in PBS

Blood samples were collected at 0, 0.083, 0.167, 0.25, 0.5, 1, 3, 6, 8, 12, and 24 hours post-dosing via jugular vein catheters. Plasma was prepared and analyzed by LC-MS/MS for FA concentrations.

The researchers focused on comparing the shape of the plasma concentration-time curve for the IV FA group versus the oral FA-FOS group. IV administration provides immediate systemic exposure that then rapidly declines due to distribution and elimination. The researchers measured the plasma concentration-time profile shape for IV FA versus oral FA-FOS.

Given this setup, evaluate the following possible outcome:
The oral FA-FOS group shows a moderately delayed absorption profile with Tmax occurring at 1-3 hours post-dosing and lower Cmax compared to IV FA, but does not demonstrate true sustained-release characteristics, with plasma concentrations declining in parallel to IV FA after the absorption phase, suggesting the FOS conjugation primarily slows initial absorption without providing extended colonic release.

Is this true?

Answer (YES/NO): NO